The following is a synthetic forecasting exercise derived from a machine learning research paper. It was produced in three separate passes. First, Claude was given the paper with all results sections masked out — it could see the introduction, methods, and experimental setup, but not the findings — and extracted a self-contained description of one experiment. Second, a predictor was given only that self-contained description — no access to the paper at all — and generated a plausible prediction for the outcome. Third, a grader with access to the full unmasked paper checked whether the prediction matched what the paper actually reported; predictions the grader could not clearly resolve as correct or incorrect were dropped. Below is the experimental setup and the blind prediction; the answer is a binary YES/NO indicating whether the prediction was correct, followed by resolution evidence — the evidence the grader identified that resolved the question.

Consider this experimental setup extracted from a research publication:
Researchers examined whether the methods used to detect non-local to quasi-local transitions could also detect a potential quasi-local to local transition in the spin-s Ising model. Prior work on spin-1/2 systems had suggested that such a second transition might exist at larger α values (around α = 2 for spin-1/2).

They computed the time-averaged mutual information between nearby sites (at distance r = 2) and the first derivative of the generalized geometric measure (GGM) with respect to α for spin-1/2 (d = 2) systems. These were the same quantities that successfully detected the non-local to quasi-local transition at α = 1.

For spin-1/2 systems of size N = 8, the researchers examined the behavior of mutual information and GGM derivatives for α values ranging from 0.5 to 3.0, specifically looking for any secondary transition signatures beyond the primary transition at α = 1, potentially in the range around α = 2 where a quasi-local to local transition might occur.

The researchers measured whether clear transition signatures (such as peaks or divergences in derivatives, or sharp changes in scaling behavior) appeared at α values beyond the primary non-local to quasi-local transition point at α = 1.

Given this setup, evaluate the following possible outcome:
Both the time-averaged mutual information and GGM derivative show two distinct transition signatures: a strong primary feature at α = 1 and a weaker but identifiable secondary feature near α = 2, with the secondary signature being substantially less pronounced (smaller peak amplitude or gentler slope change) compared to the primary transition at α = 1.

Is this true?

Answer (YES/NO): NO